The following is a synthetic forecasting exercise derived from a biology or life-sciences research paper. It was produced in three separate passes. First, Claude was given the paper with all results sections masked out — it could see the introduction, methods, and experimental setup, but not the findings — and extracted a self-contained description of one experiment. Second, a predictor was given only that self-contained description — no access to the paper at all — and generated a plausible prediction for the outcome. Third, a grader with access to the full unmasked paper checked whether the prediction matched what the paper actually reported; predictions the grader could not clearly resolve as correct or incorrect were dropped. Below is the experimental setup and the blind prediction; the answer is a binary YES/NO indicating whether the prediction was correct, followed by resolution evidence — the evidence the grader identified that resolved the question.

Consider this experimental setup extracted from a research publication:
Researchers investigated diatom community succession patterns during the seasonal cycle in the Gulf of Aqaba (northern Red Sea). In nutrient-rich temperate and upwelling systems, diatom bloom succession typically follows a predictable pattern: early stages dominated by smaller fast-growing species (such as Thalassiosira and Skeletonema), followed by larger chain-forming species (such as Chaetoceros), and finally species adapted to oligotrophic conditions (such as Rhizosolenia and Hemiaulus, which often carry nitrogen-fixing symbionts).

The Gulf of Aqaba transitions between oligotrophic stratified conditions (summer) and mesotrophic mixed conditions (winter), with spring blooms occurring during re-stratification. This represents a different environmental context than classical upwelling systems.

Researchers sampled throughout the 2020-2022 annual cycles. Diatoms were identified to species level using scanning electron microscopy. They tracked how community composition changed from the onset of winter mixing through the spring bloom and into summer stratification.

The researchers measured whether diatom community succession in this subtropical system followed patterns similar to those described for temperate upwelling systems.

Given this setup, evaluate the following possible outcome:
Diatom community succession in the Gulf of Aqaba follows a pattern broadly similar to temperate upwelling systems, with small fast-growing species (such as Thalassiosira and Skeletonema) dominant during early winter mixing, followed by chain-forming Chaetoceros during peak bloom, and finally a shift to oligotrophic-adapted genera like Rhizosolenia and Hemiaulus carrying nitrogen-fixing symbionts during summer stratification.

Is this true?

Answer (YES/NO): NO